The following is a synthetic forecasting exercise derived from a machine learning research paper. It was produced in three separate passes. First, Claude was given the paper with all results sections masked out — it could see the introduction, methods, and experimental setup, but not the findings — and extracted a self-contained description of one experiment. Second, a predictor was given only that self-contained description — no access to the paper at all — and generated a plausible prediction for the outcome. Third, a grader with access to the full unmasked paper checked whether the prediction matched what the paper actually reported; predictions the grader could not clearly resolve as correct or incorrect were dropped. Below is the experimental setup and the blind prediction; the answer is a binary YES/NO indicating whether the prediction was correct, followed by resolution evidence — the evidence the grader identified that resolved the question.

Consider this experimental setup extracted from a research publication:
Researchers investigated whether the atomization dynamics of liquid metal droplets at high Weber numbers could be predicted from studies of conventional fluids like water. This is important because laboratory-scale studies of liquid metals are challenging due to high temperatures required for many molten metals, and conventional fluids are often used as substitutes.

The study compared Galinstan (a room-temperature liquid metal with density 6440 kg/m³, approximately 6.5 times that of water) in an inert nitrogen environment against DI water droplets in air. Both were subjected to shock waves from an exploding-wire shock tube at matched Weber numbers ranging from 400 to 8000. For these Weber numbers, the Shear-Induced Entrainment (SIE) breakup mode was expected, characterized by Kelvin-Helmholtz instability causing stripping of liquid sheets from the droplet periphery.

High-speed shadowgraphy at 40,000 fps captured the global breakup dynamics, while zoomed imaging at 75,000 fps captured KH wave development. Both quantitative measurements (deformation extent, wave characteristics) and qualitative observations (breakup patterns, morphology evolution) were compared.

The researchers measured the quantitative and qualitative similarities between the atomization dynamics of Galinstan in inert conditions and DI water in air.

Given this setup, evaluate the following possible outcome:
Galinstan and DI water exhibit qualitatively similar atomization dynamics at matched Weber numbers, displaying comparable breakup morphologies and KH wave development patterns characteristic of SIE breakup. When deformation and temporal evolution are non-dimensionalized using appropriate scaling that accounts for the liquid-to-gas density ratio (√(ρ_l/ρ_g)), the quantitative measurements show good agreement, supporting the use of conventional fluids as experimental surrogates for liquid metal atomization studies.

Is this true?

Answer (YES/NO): YES